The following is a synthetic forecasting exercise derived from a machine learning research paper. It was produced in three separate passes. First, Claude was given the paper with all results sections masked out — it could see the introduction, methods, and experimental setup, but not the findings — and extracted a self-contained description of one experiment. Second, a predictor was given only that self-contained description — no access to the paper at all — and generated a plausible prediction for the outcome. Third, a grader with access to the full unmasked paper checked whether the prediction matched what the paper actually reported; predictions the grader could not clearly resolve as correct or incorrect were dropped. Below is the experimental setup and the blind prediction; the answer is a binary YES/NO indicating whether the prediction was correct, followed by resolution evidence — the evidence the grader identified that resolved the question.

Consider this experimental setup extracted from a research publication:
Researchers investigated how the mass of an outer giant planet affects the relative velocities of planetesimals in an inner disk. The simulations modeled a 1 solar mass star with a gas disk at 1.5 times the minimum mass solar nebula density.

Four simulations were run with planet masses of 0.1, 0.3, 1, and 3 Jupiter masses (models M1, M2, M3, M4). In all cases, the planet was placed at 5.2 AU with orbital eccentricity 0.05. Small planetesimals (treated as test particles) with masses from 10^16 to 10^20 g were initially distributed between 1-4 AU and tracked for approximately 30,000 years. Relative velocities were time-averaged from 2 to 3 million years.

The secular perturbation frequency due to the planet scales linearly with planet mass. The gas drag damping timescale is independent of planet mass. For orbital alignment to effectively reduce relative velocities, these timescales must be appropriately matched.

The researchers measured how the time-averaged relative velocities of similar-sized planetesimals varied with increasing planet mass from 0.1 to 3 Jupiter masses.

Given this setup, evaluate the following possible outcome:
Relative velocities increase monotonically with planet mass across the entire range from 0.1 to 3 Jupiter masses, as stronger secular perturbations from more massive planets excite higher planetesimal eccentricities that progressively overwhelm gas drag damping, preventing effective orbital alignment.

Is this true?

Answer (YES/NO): YES